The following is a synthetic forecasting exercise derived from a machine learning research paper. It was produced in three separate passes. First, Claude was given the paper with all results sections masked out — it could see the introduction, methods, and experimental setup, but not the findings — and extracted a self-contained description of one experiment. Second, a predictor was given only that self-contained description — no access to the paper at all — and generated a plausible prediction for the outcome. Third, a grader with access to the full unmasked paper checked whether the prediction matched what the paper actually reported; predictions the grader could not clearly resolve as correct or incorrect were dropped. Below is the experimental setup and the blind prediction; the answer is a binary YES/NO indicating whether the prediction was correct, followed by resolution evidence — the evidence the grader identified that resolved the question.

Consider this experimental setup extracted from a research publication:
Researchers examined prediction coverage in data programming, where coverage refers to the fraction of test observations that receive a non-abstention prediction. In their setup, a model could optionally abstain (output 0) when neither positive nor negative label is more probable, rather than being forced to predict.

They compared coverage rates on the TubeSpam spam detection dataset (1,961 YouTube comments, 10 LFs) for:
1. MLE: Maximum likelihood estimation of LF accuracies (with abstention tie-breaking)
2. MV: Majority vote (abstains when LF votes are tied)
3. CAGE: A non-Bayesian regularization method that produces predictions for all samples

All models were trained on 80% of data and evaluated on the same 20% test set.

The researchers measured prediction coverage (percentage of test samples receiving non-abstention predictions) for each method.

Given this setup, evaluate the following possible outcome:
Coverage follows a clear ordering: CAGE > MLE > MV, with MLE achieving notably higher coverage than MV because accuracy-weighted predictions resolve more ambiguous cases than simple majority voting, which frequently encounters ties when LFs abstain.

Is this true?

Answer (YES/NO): YES